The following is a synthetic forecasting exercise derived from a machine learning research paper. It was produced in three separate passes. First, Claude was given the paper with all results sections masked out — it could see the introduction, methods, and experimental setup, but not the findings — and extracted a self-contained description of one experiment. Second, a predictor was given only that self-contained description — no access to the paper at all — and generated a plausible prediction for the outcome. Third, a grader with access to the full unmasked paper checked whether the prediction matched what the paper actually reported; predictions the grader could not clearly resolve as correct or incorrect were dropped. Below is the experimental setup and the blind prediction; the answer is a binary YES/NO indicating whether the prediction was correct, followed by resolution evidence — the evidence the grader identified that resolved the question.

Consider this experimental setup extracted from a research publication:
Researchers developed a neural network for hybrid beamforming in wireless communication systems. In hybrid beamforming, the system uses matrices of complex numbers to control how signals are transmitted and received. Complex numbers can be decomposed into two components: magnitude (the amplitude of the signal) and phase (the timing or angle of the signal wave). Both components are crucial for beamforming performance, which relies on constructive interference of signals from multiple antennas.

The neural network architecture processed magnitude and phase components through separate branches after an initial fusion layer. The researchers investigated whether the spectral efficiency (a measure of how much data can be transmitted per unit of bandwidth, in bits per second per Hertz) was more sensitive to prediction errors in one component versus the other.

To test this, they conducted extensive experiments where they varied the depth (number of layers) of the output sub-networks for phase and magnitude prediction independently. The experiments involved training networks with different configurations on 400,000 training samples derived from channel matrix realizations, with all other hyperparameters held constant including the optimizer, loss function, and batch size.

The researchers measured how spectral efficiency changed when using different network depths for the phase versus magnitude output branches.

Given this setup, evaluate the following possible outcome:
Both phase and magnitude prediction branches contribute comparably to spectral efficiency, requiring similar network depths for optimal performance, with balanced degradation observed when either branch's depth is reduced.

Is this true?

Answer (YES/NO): NO